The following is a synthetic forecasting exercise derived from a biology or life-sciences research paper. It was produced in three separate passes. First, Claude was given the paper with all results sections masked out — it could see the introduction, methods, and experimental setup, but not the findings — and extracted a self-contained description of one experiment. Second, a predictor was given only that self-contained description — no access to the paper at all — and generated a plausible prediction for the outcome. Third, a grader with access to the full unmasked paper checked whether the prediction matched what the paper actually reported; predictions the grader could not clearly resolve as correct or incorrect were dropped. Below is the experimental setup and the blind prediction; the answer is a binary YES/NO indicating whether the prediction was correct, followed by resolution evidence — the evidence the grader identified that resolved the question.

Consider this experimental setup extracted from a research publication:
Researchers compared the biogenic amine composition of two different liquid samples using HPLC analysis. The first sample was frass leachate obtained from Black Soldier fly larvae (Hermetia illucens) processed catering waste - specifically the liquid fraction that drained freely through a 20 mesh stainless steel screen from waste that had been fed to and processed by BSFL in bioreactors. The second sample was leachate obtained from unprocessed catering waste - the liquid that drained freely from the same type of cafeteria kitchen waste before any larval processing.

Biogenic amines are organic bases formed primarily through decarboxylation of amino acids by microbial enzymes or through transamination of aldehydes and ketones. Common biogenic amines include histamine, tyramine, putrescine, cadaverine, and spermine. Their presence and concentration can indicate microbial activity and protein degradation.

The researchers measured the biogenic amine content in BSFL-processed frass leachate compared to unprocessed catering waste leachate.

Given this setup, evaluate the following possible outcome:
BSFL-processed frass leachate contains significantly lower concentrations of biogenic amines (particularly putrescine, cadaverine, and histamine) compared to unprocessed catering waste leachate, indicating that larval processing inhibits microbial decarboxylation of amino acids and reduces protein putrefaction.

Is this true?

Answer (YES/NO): YES